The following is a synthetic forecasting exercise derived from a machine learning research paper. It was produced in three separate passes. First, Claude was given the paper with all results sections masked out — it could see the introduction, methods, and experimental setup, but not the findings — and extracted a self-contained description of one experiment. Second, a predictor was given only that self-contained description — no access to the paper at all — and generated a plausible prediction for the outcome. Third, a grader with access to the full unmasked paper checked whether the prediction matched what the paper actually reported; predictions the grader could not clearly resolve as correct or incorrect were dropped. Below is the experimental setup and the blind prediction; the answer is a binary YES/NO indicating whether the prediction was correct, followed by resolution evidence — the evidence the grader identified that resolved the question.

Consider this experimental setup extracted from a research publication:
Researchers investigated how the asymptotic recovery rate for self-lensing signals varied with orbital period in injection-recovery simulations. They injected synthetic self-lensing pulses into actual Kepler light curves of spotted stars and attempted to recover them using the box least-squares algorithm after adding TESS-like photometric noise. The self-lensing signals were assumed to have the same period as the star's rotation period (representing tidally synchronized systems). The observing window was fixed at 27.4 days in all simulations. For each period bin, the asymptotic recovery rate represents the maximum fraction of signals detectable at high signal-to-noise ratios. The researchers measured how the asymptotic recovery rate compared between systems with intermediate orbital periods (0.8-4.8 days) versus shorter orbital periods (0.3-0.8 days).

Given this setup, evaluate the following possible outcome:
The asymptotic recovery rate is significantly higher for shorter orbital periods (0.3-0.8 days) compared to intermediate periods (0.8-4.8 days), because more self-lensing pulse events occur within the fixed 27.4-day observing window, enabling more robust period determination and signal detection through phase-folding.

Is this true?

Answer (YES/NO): NO